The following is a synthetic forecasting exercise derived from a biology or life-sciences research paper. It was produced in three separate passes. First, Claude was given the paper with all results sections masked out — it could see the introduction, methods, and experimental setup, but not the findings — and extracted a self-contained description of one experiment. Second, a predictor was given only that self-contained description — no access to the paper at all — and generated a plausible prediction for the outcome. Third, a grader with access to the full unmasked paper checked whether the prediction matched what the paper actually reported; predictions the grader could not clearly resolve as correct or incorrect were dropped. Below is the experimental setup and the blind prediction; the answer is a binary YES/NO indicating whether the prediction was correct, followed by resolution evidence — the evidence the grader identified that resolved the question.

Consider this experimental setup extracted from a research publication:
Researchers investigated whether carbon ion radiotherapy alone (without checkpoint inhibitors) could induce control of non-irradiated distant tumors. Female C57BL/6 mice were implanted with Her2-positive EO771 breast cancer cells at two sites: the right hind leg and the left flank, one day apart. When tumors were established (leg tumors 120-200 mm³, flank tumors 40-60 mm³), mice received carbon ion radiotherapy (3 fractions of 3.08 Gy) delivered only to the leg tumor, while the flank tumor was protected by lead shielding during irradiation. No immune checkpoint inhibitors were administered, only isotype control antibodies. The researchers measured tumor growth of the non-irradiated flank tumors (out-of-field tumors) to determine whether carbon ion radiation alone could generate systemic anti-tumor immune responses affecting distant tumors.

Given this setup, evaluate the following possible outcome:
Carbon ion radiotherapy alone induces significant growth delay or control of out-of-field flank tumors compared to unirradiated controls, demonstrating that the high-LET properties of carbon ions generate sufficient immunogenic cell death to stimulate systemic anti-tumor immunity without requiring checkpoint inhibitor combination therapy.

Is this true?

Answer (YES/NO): NO